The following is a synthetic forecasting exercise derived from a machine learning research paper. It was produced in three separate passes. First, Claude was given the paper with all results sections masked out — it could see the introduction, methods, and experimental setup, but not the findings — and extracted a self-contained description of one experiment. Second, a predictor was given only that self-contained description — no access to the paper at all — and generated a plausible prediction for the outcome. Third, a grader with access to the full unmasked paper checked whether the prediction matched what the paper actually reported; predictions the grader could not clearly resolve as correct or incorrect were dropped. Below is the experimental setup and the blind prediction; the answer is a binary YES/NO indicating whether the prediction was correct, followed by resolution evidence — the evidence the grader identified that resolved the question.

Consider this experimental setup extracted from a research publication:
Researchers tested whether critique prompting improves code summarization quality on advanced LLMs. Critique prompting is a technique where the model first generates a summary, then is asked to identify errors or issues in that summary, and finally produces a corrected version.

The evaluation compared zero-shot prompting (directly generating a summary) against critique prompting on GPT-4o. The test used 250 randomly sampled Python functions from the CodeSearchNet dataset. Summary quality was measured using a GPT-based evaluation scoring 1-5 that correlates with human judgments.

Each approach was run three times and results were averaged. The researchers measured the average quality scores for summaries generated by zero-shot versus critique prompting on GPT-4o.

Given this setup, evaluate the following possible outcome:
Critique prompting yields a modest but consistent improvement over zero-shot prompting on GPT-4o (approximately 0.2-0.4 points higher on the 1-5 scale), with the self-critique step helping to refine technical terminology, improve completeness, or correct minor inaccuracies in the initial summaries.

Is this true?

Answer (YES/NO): NO